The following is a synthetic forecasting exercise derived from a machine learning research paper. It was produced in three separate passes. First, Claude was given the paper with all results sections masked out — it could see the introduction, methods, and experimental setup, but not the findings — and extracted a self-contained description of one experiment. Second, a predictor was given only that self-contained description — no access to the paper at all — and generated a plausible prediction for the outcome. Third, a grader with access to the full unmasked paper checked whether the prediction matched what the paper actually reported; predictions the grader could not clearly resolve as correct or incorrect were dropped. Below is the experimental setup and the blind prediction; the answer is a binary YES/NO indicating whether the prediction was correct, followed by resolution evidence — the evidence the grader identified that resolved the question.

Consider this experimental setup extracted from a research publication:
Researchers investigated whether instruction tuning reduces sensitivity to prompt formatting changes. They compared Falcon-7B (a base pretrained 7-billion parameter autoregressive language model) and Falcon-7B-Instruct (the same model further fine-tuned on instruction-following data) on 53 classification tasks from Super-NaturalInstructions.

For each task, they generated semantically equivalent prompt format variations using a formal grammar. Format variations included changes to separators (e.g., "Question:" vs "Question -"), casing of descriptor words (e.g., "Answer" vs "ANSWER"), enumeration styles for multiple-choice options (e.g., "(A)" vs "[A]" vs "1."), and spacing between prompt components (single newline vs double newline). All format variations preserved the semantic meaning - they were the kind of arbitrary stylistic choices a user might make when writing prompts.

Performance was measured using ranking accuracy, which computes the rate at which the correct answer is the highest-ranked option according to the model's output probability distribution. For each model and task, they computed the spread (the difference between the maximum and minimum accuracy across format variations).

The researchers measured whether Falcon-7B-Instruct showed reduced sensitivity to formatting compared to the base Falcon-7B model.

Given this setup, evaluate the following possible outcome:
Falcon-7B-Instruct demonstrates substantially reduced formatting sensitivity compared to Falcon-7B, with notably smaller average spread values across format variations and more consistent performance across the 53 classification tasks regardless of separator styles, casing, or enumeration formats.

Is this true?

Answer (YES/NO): NO